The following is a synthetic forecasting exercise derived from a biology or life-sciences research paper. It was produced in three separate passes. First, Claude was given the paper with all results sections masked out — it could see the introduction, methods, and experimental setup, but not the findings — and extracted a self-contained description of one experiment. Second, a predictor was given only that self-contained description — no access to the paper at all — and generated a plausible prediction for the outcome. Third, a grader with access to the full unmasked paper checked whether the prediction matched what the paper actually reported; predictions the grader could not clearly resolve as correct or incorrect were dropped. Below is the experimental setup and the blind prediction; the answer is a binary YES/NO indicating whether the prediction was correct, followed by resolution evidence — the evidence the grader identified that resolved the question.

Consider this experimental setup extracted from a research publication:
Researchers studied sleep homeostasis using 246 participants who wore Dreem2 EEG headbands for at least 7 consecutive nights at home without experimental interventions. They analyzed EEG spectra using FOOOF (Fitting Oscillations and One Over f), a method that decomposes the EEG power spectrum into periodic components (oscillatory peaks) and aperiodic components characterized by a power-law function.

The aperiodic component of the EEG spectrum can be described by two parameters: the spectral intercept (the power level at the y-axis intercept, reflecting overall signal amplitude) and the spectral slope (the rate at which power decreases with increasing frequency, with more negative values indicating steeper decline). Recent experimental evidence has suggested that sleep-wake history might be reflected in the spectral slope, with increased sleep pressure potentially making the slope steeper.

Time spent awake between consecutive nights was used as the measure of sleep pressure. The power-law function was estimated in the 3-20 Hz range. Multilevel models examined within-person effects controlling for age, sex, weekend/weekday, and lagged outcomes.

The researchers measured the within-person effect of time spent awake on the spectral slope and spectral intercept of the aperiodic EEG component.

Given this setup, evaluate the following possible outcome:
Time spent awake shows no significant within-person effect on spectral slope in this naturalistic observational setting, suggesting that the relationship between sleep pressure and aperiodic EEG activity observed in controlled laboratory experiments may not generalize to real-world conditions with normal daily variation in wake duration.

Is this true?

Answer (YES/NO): NO